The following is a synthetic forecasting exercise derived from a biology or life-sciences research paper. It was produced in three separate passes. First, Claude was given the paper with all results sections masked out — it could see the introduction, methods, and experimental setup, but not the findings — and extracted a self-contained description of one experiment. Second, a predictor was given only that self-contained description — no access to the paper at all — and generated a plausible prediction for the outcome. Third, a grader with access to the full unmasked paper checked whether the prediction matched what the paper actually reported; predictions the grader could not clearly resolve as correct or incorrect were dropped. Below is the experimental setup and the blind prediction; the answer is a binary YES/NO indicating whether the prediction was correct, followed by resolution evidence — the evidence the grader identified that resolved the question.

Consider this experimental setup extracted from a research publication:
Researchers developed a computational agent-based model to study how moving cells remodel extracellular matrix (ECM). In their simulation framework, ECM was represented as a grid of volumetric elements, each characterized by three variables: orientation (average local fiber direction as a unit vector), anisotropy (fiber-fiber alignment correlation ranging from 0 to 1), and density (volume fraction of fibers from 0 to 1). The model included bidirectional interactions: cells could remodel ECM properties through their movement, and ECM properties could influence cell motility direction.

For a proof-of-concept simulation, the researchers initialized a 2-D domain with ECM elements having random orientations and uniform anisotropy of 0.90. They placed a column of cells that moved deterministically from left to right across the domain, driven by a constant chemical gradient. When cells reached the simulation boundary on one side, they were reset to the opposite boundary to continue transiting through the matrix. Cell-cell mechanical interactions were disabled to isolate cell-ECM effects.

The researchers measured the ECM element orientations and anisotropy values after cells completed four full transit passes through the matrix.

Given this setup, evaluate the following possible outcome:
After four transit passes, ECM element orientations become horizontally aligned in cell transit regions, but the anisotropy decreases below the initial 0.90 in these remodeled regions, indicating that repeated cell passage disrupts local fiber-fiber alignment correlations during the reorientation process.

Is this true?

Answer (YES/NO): NO